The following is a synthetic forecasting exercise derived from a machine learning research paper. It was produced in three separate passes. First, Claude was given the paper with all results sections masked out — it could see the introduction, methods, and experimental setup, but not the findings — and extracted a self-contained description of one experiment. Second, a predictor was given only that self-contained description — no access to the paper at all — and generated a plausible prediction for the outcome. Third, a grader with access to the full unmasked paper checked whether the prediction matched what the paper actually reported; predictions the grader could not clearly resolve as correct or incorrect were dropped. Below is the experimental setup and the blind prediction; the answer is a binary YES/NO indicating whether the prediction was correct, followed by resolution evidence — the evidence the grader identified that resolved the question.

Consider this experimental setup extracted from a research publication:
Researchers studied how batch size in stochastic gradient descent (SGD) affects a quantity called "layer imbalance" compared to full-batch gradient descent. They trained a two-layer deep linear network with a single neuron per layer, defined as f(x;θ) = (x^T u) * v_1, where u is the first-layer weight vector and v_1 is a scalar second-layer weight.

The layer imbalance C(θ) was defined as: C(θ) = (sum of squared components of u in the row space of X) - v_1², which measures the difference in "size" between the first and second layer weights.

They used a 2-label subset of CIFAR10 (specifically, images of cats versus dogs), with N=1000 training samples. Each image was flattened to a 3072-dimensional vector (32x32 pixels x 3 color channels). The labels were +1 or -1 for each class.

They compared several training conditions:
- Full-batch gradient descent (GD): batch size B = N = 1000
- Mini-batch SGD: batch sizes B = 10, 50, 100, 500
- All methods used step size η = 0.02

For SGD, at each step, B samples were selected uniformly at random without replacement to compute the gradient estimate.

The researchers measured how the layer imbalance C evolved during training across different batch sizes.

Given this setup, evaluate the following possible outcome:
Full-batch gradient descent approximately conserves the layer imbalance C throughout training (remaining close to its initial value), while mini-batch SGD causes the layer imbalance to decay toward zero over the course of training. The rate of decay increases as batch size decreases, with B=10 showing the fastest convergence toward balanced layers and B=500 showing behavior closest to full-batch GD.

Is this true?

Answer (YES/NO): NO